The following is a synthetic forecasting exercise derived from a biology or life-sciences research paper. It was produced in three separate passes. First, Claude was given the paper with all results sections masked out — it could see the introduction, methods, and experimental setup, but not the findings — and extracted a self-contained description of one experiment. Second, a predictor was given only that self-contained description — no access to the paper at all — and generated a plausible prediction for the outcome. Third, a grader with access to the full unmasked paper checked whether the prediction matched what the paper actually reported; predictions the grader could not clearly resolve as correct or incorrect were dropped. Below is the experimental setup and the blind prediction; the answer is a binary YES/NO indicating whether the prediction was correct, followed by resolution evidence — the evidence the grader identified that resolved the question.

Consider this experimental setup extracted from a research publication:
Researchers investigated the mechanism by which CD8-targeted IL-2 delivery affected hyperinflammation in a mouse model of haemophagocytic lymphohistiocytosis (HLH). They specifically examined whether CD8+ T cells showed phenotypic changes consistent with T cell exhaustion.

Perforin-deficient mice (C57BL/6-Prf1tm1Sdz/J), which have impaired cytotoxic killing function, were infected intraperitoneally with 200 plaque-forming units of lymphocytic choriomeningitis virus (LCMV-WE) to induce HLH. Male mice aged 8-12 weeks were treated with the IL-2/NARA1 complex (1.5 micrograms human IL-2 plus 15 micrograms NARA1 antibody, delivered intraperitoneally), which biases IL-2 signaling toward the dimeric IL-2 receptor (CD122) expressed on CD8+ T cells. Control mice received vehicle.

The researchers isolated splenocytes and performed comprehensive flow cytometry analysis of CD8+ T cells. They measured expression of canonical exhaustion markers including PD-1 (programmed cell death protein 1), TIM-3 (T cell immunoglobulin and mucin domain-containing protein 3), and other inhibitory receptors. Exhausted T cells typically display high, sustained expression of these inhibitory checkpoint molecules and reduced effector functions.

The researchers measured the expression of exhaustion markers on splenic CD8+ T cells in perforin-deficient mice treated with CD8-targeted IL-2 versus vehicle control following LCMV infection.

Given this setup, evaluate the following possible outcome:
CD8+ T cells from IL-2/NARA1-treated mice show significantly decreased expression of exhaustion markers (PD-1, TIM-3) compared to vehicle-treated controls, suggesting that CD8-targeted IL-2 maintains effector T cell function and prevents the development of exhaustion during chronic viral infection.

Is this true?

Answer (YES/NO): NO